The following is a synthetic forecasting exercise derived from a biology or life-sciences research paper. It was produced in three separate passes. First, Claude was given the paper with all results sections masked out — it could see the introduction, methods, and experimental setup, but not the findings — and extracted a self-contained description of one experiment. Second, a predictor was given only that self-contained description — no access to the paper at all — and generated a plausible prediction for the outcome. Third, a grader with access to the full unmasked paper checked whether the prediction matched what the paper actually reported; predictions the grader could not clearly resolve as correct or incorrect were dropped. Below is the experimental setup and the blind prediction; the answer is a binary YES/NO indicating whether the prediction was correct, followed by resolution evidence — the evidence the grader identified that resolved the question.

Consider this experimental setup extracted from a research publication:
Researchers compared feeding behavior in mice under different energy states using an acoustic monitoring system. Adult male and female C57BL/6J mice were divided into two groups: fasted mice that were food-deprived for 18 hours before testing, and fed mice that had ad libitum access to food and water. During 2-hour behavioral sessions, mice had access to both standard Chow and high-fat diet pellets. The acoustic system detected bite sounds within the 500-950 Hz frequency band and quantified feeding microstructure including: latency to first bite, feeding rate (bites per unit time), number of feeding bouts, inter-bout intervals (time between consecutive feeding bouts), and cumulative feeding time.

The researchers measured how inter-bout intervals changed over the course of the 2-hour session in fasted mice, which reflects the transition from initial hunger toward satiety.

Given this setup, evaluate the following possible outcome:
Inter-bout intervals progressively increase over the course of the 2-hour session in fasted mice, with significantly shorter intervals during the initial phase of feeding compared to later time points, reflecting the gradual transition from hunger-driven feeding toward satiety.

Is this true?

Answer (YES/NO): YES